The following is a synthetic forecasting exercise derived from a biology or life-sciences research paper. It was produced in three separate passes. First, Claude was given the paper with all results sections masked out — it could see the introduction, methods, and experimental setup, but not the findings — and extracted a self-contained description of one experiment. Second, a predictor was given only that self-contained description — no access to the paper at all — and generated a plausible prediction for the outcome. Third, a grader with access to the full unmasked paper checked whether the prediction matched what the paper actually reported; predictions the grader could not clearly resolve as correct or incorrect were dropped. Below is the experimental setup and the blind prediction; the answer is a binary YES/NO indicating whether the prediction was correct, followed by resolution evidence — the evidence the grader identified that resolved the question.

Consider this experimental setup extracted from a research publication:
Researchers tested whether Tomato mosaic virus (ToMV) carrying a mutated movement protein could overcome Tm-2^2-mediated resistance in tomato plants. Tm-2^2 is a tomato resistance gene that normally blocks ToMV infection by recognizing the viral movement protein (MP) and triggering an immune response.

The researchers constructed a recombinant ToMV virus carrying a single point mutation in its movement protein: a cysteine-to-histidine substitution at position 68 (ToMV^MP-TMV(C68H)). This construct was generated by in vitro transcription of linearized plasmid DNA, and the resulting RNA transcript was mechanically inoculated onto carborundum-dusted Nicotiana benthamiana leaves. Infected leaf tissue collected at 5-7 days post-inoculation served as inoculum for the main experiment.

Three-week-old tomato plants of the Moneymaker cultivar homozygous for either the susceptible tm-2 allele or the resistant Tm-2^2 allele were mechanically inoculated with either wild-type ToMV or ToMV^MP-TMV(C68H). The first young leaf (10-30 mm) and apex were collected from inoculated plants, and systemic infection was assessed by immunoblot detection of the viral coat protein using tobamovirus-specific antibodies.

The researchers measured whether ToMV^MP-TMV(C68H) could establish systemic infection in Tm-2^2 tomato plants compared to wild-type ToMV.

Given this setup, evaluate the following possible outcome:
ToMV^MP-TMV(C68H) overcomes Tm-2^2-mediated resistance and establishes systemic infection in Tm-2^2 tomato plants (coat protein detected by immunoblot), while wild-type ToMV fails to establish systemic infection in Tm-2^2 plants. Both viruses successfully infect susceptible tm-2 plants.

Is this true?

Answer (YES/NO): NO